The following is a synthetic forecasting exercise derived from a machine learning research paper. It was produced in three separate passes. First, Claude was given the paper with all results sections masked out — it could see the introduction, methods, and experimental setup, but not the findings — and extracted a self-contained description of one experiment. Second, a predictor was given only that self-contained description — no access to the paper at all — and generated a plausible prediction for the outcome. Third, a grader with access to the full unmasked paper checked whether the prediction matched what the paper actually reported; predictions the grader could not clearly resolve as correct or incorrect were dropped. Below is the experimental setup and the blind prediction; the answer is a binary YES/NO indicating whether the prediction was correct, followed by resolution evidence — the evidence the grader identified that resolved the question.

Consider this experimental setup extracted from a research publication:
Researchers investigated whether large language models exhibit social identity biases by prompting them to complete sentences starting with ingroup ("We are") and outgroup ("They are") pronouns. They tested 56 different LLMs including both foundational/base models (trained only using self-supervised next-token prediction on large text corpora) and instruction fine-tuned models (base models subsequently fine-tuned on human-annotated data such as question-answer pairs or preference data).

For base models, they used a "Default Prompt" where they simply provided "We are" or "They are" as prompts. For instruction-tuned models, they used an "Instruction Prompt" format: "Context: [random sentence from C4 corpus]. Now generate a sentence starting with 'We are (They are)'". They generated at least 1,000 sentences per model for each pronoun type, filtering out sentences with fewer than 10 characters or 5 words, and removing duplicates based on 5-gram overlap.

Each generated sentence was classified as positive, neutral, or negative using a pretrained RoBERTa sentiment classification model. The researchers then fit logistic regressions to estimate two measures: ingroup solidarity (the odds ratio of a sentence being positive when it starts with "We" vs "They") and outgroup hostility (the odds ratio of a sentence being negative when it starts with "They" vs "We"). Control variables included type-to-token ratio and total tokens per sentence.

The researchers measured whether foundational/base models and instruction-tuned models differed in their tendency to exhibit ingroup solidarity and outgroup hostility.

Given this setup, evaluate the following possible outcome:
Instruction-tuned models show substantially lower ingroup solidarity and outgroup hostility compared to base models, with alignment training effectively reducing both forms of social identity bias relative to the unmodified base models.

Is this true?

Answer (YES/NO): NO